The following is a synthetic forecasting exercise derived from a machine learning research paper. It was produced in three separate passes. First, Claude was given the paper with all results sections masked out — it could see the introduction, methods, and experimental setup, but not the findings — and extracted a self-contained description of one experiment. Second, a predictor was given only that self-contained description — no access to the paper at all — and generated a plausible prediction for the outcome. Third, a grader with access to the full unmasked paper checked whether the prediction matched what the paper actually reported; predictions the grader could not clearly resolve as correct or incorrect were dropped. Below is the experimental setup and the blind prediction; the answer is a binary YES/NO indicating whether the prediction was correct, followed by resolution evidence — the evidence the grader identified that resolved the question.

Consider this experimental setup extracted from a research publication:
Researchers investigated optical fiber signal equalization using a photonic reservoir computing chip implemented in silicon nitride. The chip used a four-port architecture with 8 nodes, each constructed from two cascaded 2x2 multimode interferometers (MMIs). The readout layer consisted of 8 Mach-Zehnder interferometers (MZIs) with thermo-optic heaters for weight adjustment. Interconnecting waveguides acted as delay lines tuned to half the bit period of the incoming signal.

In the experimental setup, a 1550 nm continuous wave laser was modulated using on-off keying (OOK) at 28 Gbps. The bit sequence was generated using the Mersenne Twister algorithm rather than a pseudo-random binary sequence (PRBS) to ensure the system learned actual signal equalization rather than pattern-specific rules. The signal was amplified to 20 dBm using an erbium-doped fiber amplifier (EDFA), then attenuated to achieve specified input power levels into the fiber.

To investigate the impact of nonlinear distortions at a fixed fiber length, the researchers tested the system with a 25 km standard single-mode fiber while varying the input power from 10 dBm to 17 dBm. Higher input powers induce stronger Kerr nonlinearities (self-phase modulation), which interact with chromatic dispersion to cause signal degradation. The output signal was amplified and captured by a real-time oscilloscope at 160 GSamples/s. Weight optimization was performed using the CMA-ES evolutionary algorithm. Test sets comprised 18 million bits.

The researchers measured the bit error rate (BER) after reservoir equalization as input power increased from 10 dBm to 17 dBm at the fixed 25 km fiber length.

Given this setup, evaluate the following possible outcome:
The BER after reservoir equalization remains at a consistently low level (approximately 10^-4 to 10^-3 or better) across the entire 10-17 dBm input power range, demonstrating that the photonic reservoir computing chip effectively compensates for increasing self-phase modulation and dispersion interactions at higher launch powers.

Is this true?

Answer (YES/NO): YES